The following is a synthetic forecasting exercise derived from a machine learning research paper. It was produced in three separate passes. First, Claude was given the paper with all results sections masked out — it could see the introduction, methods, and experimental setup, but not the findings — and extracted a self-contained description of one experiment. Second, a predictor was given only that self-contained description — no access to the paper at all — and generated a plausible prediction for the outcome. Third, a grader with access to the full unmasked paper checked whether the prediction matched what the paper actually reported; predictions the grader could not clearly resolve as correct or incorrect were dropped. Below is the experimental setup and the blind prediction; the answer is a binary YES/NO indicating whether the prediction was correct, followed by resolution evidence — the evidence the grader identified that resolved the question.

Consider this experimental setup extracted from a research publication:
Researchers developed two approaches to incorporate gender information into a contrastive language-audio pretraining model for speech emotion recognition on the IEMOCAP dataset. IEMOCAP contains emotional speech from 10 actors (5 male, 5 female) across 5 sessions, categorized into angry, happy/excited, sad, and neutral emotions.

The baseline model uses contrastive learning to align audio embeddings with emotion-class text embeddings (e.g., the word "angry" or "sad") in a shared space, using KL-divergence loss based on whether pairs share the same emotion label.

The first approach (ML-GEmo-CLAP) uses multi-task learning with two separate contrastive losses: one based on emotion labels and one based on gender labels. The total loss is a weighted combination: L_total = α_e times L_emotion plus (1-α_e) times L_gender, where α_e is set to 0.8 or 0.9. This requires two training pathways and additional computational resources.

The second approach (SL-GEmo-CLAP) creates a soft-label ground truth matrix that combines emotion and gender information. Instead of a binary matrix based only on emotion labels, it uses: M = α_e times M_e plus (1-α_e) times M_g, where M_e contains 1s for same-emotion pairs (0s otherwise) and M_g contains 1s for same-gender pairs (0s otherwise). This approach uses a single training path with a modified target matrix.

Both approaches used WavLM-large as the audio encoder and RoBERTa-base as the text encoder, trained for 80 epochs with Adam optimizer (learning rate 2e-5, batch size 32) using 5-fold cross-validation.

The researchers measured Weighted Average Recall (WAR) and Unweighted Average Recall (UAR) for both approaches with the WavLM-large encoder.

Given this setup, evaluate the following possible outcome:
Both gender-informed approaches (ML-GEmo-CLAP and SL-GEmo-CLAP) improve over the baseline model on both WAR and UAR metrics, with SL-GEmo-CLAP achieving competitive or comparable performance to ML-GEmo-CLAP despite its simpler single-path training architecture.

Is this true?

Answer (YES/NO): YES